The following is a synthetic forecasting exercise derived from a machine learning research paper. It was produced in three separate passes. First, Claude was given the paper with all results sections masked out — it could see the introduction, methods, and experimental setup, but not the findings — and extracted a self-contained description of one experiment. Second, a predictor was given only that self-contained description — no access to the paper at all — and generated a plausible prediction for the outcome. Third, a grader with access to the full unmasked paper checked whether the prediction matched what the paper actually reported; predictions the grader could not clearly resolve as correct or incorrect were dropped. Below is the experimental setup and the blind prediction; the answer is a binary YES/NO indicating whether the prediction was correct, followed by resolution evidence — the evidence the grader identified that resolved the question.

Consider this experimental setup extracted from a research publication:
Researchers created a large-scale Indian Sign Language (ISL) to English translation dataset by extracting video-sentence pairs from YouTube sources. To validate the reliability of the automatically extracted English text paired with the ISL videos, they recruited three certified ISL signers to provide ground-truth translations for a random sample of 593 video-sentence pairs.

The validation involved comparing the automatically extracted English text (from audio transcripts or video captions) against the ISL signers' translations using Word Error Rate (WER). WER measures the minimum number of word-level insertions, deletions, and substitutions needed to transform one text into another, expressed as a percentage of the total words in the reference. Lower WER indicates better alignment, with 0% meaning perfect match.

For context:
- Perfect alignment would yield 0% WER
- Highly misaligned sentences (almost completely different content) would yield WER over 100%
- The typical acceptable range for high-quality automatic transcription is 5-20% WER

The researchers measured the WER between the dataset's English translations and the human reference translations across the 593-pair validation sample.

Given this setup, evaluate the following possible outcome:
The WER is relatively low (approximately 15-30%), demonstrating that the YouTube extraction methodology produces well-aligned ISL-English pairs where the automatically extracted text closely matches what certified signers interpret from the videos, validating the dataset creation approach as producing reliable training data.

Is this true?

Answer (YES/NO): NO